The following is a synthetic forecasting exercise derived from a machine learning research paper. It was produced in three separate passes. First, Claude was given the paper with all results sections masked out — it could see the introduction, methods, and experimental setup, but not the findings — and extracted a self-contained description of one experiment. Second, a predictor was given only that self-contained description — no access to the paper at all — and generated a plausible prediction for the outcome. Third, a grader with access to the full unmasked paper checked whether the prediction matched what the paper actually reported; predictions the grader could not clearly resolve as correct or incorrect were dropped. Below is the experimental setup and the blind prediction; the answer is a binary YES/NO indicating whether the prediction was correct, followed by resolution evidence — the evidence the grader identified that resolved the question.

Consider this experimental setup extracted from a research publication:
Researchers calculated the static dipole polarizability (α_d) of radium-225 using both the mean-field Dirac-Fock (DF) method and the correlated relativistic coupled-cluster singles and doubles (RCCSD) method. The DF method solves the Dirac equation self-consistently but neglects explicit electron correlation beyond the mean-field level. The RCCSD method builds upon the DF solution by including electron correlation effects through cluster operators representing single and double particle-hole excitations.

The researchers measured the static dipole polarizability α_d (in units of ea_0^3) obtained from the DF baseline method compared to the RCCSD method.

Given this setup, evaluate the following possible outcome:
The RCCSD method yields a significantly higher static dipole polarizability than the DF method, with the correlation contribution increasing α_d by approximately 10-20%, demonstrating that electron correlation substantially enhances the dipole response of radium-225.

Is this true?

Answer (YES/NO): YES